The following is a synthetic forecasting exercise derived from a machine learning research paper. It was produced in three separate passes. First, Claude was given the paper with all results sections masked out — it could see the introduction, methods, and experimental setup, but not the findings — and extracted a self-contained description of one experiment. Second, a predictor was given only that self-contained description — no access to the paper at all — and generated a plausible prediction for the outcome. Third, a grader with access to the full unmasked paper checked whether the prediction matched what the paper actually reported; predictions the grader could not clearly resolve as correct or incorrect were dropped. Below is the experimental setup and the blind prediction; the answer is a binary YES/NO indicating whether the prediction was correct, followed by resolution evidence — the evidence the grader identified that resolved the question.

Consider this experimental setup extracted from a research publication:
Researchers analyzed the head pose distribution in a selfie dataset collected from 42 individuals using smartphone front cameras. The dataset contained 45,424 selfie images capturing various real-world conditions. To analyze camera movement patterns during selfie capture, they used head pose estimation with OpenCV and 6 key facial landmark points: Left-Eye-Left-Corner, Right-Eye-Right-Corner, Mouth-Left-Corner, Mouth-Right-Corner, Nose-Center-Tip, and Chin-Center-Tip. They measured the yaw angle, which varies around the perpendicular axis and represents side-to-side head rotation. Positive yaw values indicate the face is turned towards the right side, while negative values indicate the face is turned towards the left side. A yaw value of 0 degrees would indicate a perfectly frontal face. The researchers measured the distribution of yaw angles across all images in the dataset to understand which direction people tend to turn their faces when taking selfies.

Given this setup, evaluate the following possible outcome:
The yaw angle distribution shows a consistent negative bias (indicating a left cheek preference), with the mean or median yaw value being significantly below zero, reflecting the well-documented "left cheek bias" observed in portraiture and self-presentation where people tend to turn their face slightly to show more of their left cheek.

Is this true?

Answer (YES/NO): NO